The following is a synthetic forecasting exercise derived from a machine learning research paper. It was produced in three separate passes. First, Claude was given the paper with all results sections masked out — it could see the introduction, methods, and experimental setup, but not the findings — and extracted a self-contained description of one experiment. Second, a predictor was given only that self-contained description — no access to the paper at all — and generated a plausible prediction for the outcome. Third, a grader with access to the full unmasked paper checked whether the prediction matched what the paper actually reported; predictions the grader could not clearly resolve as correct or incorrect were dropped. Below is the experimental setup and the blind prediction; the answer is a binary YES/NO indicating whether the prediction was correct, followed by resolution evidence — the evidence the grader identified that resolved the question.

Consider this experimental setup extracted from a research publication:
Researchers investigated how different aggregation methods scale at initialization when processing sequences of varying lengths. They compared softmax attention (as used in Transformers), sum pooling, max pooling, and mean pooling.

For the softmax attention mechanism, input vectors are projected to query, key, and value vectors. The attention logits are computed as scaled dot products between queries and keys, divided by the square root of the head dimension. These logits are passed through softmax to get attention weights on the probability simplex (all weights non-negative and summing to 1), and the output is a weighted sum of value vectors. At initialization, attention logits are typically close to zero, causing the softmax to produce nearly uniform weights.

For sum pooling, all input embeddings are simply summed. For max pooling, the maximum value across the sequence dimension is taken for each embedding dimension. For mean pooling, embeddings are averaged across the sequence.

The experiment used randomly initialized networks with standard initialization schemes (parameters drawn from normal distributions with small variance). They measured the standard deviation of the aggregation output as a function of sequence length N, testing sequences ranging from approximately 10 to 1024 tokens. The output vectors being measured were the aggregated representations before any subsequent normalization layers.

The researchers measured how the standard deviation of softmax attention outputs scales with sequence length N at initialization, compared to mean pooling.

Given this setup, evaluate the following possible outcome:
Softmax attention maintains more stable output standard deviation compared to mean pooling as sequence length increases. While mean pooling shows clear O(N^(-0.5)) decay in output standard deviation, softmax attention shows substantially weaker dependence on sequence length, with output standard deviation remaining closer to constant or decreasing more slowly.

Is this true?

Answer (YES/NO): NO